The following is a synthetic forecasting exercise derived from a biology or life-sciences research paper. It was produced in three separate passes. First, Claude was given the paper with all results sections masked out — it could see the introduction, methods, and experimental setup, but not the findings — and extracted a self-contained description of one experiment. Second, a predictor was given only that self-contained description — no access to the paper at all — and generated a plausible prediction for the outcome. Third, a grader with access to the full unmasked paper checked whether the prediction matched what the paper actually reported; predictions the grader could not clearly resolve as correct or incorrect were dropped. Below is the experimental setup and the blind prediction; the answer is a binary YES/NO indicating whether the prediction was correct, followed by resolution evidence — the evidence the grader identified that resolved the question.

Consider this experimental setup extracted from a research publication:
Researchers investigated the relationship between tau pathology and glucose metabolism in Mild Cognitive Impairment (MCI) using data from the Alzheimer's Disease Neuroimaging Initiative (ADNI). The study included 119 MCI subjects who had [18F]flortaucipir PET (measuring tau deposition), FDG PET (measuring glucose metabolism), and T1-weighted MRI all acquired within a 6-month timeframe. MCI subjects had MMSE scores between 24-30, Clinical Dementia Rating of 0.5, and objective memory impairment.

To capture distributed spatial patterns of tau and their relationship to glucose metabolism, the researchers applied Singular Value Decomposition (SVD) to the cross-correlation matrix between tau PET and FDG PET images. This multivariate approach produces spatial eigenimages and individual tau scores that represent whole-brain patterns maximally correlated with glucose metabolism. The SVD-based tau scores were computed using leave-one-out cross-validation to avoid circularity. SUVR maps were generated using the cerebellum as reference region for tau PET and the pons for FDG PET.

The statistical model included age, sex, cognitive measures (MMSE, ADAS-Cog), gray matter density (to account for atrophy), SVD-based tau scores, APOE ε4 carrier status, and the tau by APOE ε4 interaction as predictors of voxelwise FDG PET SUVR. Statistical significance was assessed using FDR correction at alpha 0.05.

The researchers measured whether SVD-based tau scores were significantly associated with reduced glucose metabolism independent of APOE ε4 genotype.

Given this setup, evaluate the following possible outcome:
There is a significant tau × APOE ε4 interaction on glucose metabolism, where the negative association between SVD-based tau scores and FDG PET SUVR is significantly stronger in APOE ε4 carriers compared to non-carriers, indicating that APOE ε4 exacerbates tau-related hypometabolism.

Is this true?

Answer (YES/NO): NO